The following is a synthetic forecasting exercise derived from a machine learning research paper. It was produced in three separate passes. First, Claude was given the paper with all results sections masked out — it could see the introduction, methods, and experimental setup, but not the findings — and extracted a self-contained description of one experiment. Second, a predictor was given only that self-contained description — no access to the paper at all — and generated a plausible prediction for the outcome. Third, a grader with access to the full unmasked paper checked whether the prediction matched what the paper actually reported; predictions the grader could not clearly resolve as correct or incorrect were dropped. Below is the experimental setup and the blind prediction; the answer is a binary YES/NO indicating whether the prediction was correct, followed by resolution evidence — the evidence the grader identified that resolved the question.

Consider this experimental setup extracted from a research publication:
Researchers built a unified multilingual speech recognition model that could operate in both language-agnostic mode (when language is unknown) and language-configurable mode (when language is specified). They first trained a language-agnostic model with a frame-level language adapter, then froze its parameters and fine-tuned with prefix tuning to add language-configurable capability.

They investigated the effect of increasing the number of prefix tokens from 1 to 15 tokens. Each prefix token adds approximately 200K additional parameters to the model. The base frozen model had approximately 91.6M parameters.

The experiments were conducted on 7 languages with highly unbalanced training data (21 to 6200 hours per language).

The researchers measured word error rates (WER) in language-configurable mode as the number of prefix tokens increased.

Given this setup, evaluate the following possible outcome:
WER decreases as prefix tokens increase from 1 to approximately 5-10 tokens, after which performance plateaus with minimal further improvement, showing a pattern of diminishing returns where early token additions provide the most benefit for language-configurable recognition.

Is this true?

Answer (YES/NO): YES